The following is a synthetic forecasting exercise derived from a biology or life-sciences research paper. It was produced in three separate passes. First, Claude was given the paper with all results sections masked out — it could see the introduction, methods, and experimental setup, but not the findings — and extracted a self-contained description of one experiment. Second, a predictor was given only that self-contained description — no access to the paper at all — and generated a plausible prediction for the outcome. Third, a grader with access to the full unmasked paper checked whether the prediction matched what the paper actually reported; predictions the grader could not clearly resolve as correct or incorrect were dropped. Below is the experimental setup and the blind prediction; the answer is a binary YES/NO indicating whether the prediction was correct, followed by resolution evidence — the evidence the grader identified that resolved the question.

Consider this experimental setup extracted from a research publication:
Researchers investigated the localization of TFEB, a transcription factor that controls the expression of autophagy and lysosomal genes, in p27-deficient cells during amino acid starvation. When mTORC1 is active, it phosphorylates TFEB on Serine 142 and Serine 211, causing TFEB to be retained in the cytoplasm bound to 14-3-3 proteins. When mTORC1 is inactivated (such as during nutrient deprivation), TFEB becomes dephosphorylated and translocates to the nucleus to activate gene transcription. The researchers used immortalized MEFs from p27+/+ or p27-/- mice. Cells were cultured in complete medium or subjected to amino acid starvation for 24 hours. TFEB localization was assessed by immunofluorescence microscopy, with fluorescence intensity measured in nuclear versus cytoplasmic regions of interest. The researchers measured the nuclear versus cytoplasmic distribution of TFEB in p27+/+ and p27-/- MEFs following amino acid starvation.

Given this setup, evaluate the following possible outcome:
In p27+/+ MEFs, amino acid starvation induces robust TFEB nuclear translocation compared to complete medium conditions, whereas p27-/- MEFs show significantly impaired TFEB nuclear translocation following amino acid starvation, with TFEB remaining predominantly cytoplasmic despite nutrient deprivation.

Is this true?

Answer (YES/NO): YES